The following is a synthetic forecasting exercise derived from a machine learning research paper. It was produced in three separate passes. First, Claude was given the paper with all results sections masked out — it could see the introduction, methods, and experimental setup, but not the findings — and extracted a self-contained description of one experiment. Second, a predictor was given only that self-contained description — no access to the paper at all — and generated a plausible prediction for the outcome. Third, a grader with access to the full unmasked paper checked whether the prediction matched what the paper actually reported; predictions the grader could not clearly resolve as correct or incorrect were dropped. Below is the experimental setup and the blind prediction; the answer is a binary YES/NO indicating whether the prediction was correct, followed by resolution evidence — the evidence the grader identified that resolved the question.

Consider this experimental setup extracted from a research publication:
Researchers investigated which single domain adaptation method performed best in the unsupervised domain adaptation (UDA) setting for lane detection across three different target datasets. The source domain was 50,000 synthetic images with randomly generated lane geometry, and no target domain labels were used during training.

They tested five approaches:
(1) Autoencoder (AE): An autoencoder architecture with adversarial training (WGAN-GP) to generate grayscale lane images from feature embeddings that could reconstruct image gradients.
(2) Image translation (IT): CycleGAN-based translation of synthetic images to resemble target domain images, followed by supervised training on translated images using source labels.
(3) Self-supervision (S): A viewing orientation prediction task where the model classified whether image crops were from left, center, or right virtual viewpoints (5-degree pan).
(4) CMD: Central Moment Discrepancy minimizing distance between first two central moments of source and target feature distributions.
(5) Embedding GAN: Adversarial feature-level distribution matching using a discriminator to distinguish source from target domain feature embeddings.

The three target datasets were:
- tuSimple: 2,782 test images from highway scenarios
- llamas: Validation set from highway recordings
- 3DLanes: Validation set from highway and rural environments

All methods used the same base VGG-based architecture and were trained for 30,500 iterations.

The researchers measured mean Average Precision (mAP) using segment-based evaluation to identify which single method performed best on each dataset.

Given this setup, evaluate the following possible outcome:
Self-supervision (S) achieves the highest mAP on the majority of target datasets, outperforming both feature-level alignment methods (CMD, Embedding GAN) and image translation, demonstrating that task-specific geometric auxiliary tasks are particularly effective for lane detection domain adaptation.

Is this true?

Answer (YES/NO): NO